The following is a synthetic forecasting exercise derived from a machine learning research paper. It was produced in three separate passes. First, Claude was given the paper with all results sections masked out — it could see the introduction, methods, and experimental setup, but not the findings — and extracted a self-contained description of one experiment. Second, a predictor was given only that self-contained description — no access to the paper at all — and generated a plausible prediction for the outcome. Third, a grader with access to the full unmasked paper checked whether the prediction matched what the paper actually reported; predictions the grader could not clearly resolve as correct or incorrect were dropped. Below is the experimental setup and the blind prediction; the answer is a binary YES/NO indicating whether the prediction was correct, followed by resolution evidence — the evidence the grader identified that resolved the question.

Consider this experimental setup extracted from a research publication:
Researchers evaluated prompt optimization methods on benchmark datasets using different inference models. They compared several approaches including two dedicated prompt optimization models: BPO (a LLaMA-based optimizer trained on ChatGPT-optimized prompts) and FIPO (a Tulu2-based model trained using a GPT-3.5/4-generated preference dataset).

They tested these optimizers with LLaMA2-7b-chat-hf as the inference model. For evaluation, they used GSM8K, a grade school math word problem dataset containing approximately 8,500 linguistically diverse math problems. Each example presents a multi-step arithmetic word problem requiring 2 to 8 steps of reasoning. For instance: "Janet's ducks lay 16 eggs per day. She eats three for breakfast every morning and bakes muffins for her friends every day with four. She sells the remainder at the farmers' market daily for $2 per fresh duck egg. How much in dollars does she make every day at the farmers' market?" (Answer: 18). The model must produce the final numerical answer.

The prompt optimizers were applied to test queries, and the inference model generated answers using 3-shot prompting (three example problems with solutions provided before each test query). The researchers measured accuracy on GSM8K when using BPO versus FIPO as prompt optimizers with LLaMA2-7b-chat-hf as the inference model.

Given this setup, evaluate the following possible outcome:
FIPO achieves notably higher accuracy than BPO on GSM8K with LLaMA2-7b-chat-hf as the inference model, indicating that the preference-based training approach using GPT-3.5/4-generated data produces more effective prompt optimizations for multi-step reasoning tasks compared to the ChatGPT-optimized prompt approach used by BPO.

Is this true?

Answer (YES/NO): NO